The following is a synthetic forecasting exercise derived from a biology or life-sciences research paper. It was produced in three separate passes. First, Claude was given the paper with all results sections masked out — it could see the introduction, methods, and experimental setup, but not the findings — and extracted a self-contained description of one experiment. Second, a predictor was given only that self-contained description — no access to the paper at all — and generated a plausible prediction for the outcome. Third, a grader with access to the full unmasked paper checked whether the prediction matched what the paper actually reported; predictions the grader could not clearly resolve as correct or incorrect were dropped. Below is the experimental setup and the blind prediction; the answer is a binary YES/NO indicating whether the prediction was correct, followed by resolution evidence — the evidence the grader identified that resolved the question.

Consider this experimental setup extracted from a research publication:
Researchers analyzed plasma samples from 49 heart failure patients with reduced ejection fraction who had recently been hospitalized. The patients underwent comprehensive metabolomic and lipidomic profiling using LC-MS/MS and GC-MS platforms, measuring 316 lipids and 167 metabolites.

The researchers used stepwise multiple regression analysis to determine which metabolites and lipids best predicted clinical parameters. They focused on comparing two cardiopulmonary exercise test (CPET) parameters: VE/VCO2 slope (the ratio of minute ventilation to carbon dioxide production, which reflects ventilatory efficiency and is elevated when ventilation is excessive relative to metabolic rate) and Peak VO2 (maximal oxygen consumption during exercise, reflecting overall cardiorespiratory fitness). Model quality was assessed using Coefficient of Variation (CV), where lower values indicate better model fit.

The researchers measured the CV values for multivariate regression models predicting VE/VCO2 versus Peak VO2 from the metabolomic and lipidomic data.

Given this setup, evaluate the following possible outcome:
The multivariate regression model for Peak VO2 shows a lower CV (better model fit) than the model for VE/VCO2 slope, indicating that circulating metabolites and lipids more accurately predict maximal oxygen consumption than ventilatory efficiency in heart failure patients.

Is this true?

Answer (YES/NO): NO